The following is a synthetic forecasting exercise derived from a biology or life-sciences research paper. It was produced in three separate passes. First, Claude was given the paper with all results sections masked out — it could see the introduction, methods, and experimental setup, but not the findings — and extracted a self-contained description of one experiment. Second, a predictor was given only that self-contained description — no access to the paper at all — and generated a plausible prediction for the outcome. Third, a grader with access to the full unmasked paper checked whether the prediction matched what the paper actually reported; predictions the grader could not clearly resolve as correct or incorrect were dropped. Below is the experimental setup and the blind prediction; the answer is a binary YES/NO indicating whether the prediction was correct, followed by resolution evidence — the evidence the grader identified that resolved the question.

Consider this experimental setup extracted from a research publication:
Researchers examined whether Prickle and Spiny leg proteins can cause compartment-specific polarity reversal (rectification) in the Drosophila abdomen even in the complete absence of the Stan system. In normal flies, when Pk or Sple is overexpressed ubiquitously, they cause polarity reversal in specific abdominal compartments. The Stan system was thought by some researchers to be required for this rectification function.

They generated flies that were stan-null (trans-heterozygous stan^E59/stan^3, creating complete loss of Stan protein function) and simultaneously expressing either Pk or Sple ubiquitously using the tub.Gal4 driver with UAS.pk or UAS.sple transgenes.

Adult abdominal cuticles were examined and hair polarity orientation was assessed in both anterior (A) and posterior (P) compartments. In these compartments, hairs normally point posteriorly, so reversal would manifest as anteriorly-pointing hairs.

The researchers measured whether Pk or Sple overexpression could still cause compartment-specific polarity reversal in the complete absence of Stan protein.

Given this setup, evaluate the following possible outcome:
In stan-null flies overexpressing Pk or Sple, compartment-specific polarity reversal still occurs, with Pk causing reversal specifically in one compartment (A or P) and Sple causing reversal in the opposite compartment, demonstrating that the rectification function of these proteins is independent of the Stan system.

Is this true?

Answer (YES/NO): YES